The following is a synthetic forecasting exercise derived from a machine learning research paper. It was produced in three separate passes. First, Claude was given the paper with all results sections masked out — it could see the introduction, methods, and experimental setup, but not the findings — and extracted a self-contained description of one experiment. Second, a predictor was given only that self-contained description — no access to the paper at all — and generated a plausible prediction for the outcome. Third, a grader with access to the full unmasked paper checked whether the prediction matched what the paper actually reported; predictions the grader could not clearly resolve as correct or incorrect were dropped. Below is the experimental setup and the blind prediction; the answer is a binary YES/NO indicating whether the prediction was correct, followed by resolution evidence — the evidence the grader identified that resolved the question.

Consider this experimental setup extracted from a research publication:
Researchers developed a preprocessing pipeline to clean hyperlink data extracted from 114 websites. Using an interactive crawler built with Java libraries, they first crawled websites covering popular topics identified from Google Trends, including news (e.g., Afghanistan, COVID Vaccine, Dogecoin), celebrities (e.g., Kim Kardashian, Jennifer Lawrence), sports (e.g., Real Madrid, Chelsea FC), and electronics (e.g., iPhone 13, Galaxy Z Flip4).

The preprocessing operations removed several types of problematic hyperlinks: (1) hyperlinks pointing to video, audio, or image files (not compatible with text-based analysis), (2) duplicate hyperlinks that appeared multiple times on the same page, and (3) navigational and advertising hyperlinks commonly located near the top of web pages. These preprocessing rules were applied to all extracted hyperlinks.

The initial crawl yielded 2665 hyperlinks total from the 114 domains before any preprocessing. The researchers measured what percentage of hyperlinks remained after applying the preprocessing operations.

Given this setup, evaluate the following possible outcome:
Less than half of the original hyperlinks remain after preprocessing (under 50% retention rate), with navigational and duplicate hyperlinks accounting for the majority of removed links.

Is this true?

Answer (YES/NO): NO